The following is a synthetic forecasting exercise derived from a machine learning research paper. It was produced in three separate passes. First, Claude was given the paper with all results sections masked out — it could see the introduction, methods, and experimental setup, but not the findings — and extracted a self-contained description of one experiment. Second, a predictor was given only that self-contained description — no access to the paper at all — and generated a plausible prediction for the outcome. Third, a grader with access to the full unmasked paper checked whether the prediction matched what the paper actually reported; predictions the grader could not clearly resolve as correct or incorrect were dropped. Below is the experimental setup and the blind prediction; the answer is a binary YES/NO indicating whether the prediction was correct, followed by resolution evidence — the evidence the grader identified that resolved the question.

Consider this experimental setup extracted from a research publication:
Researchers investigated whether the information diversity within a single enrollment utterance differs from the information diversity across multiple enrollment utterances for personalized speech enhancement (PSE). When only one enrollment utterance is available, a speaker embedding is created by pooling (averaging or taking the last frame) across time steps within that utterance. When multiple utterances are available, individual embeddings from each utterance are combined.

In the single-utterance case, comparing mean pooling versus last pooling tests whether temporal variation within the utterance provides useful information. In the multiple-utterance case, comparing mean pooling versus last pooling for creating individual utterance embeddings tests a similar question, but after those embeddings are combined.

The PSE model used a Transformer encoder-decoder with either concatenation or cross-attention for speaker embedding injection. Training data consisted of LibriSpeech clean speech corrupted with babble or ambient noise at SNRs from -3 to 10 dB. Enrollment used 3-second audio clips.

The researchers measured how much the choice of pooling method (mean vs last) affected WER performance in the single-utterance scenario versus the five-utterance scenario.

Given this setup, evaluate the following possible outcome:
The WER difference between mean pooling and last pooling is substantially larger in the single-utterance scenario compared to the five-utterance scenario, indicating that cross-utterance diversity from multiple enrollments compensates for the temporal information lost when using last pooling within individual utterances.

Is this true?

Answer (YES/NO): YES